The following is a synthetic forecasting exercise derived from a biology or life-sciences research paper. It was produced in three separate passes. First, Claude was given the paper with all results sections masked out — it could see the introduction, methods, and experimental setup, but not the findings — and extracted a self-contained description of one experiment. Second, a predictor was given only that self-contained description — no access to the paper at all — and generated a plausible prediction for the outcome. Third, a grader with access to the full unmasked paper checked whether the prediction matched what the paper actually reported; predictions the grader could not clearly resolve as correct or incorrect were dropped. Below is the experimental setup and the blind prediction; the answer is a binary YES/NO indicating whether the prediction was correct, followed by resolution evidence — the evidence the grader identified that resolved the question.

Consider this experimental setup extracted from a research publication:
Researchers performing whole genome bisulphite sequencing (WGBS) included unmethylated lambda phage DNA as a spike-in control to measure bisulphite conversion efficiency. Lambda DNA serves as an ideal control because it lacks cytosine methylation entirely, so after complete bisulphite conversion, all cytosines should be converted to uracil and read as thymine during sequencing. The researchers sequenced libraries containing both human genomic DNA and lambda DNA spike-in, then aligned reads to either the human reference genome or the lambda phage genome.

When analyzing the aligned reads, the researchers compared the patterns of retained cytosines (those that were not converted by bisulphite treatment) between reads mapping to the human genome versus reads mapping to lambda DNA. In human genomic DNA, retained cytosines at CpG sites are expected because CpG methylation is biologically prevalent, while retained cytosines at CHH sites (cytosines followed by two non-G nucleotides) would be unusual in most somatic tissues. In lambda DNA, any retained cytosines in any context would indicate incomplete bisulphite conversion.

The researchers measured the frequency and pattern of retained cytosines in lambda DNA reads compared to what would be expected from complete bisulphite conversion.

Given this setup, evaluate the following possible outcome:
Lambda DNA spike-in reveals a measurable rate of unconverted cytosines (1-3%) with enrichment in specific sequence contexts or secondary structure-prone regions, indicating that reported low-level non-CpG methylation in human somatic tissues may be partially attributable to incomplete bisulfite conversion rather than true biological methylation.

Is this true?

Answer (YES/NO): NO